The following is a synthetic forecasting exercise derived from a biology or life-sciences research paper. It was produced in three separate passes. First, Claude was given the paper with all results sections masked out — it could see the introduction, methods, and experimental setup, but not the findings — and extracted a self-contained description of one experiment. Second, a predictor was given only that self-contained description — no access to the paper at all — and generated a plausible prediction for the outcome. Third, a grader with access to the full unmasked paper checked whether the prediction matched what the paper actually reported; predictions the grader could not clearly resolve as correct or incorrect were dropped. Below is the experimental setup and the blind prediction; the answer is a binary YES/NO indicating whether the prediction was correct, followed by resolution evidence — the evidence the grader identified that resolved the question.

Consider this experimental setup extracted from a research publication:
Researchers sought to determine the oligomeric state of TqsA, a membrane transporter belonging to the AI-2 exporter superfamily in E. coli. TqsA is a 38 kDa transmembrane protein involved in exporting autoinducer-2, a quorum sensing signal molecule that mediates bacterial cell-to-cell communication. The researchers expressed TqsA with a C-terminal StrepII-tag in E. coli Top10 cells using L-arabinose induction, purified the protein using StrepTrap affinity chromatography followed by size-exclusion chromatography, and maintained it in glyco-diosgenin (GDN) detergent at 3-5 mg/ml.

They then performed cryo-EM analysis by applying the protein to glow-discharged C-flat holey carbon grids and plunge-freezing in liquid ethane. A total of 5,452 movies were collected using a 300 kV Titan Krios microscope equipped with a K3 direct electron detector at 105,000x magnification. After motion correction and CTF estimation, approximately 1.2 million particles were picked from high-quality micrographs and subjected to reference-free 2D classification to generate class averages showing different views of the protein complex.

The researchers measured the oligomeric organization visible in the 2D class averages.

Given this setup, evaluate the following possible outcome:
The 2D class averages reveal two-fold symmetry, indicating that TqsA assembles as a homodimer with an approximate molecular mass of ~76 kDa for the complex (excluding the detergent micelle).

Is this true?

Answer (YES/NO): NO